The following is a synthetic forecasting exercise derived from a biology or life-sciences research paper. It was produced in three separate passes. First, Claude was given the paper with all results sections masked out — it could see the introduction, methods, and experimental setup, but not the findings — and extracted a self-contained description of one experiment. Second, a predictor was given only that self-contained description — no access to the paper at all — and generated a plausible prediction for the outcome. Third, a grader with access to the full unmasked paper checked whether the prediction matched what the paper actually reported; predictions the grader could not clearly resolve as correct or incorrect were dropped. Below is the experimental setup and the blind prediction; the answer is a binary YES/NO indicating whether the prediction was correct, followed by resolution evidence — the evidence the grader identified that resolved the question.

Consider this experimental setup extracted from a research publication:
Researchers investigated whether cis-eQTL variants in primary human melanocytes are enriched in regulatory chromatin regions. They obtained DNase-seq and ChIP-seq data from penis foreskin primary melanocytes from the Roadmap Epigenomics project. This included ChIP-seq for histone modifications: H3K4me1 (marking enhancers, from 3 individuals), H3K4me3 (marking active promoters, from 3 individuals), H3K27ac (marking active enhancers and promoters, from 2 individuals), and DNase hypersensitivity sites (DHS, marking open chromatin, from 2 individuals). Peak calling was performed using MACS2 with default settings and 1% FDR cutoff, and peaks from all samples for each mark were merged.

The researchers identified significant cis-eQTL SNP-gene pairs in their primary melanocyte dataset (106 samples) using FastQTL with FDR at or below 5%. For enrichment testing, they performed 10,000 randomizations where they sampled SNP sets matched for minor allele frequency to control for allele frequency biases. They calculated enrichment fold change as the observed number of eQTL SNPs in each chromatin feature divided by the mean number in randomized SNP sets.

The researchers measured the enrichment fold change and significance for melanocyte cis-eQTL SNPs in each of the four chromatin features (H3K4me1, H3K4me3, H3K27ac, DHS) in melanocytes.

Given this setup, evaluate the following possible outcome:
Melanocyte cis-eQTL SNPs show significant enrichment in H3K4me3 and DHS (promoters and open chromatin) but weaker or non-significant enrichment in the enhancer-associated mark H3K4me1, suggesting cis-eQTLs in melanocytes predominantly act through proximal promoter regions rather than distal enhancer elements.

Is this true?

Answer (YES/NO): NO